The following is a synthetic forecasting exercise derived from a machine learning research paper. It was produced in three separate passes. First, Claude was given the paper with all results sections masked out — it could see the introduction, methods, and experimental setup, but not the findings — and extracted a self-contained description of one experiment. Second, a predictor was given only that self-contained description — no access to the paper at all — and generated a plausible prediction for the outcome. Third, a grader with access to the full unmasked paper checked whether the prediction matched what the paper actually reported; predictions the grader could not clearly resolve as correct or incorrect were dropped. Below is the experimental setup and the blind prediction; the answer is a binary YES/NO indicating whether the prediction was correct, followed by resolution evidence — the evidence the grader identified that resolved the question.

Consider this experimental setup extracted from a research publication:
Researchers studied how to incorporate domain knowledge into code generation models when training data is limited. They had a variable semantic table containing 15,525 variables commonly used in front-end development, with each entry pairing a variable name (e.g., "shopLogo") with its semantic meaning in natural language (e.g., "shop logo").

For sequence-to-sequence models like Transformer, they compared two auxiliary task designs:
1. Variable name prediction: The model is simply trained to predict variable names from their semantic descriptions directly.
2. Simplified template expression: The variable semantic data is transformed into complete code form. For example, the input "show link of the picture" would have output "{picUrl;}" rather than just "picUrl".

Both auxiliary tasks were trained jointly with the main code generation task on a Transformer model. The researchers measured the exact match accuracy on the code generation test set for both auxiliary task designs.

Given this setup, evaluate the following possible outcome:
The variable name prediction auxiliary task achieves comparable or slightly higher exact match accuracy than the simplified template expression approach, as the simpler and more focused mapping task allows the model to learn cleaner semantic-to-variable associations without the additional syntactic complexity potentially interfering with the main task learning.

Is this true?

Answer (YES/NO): NO